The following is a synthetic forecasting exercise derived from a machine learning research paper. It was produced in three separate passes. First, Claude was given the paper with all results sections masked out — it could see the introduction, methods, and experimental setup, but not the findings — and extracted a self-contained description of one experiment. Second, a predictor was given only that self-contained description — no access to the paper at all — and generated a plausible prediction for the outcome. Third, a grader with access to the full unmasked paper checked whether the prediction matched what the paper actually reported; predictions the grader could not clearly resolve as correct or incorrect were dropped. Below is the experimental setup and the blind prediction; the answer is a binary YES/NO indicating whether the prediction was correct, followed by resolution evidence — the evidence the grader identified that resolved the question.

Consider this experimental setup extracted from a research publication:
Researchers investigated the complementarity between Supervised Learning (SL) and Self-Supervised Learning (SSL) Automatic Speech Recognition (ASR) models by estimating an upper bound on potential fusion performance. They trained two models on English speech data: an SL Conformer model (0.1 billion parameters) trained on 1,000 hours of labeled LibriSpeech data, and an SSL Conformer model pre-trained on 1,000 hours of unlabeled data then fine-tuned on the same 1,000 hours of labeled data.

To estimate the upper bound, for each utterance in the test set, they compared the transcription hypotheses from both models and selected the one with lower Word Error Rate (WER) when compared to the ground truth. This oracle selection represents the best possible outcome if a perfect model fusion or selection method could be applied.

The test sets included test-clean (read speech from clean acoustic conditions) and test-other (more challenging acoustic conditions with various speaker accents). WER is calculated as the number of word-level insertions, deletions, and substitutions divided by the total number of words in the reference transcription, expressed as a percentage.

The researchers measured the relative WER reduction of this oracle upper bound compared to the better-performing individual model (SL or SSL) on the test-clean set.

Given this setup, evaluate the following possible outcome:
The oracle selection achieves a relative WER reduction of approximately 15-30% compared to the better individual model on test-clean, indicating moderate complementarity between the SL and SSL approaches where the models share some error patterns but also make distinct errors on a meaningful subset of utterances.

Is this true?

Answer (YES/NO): YES